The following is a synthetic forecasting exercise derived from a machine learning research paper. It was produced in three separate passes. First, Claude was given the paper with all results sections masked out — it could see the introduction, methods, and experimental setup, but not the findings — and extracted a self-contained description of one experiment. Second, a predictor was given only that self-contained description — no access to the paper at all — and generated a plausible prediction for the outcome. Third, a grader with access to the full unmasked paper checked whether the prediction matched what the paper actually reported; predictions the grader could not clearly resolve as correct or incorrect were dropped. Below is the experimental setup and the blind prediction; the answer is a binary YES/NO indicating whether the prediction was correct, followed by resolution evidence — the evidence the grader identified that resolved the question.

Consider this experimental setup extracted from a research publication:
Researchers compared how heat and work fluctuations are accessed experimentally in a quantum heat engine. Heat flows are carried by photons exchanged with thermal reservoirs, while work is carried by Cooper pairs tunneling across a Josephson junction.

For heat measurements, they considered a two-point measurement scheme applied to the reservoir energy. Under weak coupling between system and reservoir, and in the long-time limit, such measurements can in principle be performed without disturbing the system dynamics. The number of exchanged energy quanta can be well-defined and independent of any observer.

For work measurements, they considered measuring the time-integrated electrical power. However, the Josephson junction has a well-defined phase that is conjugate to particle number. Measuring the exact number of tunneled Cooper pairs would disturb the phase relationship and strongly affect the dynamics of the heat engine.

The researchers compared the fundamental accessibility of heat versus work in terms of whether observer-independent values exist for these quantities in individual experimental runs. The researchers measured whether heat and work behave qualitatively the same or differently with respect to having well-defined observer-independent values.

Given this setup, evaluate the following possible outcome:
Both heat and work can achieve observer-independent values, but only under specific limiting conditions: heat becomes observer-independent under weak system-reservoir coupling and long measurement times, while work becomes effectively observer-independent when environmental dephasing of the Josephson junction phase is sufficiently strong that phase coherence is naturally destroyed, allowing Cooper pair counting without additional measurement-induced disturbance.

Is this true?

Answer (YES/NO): NO